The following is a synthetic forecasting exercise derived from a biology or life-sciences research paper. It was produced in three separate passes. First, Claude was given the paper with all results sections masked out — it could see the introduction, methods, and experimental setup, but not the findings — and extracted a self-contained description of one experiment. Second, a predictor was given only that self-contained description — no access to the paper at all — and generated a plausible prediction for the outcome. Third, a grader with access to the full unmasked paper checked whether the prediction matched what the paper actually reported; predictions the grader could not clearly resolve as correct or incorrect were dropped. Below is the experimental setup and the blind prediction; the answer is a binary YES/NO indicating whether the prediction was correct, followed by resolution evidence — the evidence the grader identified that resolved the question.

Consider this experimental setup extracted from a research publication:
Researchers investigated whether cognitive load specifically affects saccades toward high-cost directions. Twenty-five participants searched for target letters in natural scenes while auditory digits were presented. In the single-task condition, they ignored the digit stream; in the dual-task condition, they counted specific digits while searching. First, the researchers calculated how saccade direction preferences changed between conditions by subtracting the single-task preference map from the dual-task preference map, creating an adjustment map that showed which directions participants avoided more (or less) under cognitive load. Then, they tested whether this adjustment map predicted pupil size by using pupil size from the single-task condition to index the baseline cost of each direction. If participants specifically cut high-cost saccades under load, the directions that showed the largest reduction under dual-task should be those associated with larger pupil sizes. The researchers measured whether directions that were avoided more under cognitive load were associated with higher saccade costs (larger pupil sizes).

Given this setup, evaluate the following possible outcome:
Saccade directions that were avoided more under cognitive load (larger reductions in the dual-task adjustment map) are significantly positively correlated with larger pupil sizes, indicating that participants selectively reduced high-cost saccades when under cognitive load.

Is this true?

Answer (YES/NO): YES